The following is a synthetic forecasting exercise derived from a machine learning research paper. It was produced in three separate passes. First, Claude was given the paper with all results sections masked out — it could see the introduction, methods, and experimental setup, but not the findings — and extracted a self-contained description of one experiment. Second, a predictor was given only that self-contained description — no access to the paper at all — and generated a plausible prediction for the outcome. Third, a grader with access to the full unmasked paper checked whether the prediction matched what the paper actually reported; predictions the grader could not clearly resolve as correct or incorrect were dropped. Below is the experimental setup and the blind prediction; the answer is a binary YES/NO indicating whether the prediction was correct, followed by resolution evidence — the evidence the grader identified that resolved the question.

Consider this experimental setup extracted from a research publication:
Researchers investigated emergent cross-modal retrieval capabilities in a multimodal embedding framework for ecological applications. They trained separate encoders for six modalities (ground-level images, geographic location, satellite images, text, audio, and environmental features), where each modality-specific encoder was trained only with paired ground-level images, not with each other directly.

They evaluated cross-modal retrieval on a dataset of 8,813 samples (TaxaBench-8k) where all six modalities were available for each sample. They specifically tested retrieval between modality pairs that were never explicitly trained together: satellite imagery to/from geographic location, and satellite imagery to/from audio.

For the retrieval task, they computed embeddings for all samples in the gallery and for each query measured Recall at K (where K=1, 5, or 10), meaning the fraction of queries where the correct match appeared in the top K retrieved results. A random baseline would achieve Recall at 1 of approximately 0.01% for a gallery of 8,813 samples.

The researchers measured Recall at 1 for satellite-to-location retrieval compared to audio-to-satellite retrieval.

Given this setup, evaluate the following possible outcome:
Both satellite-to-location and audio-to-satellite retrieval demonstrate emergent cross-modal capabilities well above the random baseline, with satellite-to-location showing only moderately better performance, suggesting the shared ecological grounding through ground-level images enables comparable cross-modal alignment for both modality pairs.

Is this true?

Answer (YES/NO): NO